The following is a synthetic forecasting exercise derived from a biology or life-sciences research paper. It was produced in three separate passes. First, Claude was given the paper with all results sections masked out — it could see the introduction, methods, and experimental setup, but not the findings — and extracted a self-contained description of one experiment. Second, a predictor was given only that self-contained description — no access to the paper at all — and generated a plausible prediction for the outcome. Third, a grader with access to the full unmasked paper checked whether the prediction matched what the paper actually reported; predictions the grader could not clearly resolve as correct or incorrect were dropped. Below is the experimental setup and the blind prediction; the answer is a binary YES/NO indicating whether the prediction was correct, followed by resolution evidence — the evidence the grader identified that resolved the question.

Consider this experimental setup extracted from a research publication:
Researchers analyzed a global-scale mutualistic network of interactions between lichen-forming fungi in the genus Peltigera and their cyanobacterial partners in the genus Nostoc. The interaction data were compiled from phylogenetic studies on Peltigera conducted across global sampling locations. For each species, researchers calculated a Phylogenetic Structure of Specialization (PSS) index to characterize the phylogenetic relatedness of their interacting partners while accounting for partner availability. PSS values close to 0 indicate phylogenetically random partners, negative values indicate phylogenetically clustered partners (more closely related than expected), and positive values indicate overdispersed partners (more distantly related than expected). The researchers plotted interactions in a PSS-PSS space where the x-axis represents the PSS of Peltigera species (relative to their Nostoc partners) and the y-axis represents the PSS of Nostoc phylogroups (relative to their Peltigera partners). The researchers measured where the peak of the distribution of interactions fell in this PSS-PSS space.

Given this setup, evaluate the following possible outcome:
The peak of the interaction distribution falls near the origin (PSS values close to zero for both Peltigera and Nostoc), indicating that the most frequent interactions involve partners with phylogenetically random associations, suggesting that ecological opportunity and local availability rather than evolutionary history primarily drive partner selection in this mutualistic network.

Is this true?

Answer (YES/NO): NO